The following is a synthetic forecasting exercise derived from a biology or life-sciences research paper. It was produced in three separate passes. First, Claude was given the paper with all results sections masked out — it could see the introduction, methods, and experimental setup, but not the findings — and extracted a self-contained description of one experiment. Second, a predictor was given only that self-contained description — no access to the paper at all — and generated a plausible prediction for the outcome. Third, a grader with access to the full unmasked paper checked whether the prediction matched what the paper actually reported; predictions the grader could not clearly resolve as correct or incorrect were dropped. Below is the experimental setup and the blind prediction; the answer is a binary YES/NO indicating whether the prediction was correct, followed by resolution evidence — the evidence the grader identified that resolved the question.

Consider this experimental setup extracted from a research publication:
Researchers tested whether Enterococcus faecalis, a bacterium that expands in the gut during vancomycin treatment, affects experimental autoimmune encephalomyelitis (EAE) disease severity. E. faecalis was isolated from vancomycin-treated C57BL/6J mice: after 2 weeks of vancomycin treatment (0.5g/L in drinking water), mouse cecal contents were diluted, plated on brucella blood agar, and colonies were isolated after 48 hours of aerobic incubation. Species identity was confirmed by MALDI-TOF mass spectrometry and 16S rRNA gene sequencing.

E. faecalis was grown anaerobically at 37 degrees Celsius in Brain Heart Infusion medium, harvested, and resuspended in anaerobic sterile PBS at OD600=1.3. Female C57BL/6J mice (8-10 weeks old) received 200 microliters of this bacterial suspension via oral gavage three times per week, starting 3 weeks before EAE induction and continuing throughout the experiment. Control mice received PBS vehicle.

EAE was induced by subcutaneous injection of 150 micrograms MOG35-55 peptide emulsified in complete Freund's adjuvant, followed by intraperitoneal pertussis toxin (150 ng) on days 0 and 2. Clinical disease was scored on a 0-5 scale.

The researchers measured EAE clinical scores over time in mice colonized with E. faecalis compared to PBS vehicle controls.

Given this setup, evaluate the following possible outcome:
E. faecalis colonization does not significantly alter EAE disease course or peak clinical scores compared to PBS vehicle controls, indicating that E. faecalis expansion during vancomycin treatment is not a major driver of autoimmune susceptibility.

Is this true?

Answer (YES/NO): NO